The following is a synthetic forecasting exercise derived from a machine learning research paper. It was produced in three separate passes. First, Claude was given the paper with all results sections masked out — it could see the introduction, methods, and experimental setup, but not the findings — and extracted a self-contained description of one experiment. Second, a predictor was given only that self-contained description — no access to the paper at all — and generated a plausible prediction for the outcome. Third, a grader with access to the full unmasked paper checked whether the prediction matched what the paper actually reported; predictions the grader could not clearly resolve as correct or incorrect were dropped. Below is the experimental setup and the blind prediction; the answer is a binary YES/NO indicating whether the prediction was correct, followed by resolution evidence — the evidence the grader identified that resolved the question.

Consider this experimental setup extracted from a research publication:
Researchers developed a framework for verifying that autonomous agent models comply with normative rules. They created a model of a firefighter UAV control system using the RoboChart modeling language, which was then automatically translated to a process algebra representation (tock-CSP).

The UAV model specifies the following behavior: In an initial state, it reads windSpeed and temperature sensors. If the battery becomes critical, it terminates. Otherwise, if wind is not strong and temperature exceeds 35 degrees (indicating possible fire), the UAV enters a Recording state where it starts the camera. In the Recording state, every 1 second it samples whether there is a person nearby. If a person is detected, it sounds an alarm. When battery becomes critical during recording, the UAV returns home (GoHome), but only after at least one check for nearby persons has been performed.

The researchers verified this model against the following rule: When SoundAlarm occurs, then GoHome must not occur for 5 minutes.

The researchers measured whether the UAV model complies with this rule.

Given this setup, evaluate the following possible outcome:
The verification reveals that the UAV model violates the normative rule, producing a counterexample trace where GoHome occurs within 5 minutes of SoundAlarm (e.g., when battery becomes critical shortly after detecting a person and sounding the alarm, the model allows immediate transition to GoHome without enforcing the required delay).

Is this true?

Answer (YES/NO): YES